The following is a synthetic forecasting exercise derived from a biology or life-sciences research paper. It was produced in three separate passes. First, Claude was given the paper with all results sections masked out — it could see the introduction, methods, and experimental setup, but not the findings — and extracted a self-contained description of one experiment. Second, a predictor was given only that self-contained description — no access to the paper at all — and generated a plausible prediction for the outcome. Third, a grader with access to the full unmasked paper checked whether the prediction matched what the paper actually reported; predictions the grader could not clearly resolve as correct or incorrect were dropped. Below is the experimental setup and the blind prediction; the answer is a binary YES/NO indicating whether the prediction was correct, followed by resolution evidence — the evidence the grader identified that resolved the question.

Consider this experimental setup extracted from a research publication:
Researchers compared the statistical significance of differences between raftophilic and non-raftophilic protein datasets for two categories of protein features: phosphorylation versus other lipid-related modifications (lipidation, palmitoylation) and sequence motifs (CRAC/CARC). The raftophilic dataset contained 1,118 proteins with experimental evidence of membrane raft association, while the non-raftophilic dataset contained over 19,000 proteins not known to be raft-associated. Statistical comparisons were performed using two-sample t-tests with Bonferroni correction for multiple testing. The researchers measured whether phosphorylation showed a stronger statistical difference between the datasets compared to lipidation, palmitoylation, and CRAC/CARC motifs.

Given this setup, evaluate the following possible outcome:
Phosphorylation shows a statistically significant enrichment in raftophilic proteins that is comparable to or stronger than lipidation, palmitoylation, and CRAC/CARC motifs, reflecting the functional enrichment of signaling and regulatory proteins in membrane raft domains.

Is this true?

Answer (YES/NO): YES